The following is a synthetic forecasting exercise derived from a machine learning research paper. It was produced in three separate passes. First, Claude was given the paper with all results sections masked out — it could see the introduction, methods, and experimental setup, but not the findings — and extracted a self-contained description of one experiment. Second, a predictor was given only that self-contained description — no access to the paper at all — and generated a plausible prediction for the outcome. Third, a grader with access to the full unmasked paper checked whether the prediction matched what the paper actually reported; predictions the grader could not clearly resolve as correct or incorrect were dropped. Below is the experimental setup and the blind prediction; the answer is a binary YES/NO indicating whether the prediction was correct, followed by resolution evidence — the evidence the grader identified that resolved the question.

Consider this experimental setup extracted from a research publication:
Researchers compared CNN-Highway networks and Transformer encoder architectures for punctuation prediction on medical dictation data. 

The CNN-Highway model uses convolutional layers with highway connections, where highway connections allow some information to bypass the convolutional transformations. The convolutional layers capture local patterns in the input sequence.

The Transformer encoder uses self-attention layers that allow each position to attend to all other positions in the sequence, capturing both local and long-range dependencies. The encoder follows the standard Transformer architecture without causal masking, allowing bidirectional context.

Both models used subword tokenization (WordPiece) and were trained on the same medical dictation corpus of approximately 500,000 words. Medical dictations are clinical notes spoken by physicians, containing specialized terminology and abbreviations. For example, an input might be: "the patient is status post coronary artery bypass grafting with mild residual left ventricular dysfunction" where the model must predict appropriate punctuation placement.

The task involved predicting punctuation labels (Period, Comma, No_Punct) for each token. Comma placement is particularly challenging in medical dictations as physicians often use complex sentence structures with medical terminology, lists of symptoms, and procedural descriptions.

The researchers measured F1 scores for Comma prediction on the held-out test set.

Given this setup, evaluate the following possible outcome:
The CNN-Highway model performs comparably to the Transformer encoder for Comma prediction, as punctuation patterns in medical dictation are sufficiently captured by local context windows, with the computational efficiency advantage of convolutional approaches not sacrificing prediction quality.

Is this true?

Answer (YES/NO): YES